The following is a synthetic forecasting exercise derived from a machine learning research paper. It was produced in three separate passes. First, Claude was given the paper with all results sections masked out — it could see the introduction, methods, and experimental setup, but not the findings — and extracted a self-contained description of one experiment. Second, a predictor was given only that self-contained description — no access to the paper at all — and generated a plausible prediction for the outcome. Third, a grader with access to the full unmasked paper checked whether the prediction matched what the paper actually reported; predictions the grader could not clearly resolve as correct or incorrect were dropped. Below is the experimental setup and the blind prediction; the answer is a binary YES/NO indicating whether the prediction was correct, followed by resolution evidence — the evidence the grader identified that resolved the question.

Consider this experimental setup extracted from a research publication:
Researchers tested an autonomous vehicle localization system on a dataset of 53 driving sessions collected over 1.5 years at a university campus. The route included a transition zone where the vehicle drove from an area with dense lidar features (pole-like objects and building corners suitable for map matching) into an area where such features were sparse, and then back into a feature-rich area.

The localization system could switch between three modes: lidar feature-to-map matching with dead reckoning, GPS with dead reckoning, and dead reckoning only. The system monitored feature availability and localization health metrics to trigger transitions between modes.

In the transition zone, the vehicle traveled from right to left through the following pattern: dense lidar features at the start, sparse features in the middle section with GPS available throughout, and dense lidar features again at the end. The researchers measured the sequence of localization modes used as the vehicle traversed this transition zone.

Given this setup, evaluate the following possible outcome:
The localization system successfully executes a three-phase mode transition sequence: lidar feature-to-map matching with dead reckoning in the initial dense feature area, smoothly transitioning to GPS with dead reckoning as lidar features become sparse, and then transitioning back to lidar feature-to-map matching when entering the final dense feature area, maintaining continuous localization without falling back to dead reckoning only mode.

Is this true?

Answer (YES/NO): NO